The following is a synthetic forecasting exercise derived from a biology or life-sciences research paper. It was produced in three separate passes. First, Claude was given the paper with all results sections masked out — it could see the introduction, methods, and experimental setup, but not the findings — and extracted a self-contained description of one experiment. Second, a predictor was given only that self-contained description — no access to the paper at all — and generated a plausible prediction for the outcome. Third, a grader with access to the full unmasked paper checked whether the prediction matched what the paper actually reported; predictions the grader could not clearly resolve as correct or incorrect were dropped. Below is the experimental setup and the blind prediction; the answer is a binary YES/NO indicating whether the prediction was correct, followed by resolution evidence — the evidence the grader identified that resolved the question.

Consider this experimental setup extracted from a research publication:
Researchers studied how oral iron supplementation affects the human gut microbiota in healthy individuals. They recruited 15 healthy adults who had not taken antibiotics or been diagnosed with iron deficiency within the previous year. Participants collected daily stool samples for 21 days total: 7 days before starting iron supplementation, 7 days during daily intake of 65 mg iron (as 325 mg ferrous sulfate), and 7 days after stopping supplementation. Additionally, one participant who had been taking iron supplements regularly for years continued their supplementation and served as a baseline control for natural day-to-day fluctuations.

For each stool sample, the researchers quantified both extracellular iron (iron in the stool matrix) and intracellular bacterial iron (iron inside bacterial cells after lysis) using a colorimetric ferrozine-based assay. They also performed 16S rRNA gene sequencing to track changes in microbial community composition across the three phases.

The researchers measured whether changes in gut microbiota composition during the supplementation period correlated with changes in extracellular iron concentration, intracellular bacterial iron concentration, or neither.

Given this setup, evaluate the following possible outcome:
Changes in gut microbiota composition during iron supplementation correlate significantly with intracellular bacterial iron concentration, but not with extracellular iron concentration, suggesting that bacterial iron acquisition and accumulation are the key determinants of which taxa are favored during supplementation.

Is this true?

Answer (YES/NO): YES